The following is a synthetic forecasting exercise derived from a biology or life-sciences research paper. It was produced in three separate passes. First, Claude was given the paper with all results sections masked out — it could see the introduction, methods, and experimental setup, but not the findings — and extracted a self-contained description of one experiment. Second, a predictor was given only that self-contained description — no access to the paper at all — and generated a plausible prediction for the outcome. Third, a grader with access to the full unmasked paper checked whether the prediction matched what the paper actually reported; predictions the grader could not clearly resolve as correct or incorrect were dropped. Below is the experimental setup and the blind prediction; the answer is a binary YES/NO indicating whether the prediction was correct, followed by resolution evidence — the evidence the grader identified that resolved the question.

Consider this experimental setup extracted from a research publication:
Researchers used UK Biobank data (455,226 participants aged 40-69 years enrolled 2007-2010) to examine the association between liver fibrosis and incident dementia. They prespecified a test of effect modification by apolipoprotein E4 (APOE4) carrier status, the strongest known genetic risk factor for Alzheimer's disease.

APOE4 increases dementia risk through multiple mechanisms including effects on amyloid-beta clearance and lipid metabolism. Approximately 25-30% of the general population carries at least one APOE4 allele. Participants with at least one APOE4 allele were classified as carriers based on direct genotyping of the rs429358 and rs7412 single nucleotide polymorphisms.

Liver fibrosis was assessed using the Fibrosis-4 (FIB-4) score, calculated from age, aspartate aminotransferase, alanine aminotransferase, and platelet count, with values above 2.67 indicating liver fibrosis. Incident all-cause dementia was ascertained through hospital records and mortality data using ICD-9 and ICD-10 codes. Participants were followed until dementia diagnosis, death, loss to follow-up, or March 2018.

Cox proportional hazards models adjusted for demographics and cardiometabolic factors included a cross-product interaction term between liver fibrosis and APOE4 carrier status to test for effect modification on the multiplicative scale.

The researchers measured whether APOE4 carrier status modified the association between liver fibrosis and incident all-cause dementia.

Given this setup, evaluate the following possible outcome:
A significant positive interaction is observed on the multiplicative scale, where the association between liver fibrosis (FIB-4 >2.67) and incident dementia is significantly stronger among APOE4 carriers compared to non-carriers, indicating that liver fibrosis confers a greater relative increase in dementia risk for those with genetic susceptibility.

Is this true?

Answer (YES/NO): NO